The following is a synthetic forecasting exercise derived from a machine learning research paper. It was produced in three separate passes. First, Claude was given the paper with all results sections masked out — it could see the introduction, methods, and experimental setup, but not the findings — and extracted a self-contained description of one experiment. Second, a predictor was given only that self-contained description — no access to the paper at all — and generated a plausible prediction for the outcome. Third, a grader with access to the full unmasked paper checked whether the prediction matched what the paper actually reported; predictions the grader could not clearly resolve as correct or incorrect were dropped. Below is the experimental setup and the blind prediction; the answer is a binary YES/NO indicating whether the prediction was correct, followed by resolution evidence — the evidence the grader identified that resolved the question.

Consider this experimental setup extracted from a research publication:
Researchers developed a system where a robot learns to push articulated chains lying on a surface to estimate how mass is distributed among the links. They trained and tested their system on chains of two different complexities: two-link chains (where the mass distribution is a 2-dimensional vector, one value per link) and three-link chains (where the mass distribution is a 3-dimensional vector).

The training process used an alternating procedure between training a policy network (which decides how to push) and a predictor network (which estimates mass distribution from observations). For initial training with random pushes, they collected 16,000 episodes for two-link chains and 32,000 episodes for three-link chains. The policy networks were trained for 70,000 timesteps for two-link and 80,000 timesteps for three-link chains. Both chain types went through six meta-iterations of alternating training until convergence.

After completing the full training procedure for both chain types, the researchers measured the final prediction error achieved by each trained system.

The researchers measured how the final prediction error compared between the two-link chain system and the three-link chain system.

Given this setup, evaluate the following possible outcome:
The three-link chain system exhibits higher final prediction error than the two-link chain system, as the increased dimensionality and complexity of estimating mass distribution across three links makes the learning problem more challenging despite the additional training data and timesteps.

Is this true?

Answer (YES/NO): YES